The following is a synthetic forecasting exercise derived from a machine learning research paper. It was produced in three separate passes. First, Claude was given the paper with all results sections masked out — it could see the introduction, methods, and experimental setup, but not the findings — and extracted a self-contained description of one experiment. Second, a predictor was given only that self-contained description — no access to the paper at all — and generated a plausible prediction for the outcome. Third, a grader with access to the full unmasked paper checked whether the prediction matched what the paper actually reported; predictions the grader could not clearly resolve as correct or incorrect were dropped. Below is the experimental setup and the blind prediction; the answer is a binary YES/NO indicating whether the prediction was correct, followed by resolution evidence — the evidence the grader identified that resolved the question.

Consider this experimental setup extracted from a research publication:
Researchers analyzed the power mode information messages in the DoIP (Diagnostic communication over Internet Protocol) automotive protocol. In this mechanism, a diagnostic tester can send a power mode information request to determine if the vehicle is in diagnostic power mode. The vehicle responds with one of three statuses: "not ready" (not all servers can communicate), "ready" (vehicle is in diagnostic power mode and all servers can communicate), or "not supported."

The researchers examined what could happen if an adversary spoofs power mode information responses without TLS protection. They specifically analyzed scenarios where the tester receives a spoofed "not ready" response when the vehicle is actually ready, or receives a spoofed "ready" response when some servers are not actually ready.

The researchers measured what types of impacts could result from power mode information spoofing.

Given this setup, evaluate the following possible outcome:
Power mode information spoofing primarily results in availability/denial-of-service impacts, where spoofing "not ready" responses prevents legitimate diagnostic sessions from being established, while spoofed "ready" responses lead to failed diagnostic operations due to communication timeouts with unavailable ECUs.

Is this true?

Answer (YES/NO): NO